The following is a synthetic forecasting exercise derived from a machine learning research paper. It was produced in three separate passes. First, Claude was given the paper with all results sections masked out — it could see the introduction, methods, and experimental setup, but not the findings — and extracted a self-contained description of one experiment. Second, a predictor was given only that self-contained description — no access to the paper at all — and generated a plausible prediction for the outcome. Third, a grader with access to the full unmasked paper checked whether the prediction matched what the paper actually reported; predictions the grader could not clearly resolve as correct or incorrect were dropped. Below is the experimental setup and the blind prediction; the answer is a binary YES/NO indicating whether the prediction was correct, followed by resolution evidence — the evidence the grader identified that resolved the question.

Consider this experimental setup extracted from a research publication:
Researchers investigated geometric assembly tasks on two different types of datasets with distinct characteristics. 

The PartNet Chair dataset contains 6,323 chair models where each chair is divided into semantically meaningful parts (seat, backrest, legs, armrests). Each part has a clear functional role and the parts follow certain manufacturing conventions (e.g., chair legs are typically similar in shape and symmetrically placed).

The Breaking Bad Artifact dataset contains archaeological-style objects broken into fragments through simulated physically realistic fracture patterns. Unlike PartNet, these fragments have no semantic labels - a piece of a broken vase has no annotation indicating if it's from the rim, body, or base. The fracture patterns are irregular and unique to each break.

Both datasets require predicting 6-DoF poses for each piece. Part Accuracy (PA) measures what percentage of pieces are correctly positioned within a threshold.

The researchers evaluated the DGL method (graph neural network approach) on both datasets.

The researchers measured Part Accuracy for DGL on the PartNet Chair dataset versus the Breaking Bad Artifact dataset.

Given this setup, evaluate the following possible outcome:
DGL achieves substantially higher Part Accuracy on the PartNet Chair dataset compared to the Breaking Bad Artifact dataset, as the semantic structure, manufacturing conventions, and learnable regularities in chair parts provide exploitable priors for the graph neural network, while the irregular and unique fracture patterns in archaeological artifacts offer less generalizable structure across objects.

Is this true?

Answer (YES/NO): YES